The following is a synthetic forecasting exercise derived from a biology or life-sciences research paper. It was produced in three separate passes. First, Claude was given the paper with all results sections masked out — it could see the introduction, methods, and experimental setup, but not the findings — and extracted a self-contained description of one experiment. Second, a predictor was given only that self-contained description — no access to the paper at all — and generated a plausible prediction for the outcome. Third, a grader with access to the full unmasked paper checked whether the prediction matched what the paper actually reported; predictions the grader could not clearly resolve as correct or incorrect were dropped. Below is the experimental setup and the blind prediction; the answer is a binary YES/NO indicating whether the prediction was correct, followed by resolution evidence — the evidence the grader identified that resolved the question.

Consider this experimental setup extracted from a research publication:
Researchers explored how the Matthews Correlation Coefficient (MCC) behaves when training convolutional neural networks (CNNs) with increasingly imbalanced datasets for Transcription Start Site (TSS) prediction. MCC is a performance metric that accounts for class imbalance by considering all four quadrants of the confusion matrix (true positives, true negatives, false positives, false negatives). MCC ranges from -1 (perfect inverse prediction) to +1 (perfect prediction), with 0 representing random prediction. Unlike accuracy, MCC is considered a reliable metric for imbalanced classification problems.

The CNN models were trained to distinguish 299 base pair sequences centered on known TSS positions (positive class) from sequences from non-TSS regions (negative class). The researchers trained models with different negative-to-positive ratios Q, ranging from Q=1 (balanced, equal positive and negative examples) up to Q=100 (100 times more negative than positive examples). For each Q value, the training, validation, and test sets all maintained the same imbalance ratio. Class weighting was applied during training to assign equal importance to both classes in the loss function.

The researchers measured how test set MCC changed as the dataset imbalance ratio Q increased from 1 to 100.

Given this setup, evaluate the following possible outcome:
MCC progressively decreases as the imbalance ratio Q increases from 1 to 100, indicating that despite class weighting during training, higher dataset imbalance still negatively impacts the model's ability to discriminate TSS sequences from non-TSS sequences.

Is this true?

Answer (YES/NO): YES